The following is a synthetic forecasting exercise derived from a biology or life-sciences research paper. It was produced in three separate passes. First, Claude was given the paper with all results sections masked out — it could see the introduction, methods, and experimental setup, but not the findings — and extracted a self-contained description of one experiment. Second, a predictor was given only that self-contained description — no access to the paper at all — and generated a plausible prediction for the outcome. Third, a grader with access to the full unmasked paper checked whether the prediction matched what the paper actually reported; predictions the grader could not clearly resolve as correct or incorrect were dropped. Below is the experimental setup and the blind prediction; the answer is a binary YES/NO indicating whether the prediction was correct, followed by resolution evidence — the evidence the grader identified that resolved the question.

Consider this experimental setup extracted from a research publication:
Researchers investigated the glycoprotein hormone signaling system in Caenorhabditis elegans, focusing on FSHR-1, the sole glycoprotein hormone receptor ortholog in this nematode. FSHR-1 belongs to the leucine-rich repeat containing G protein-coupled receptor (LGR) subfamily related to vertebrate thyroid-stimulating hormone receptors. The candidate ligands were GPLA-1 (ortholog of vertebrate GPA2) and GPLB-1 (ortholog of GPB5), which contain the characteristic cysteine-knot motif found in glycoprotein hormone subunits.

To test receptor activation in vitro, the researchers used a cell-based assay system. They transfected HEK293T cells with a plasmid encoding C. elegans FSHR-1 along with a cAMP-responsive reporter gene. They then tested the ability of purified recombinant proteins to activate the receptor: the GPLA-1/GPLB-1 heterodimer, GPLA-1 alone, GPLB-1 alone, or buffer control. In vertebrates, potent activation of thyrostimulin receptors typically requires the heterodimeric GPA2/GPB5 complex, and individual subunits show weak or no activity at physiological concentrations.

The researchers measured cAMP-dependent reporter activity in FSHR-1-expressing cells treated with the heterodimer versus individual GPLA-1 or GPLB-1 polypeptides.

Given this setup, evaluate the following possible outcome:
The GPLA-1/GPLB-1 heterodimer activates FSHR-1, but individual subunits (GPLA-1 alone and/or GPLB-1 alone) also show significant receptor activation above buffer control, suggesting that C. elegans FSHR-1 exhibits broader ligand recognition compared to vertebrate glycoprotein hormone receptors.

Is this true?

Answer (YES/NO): YES